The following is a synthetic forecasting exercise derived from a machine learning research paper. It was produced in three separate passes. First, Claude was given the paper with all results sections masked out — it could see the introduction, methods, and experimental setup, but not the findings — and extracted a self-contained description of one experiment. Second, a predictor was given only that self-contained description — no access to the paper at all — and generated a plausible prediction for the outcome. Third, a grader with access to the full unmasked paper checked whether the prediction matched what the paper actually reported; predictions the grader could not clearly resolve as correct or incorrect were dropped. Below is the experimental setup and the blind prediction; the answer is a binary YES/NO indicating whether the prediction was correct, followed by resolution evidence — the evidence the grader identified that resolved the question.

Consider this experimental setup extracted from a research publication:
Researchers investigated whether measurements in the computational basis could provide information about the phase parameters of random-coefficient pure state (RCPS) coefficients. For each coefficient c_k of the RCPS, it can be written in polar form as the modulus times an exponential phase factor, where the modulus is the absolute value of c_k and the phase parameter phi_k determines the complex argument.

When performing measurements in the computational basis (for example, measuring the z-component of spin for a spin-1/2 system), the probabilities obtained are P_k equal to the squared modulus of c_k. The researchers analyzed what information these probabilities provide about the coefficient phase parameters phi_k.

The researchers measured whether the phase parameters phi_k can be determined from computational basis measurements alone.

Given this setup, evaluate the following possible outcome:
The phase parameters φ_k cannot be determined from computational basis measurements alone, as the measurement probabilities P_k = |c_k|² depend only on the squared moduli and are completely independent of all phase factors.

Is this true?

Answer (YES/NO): YES